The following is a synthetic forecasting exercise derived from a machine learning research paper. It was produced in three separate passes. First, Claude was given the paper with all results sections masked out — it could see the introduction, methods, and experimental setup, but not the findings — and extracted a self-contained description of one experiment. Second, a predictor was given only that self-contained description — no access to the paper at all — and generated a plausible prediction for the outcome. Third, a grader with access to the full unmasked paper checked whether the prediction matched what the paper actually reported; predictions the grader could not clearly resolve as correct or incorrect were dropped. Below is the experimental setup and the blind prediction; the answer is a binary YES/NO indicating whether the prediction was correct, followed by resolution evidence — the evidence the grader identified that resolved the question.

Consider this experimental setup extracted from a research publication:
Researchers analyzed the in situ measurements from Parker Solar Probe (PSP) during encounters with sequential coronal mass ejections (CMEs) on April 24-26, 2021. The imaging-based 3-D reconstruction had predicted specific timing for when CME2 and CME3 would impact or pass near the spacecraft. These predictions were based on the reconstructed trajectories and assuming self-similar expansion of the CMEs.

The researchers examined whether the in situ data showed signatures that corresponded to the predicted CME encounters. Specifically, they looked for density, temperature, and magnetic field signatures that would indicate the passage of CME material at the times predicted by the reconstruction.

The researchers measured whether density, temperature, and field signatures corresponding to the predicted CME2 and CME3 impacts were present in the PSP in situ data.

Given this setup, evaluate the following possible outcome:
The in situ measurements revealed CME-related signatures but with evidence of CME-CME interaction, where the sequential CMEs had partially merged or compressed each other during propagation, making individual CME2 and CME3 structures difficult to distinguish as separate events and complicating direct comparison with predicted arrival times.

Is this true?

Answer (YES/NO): NO